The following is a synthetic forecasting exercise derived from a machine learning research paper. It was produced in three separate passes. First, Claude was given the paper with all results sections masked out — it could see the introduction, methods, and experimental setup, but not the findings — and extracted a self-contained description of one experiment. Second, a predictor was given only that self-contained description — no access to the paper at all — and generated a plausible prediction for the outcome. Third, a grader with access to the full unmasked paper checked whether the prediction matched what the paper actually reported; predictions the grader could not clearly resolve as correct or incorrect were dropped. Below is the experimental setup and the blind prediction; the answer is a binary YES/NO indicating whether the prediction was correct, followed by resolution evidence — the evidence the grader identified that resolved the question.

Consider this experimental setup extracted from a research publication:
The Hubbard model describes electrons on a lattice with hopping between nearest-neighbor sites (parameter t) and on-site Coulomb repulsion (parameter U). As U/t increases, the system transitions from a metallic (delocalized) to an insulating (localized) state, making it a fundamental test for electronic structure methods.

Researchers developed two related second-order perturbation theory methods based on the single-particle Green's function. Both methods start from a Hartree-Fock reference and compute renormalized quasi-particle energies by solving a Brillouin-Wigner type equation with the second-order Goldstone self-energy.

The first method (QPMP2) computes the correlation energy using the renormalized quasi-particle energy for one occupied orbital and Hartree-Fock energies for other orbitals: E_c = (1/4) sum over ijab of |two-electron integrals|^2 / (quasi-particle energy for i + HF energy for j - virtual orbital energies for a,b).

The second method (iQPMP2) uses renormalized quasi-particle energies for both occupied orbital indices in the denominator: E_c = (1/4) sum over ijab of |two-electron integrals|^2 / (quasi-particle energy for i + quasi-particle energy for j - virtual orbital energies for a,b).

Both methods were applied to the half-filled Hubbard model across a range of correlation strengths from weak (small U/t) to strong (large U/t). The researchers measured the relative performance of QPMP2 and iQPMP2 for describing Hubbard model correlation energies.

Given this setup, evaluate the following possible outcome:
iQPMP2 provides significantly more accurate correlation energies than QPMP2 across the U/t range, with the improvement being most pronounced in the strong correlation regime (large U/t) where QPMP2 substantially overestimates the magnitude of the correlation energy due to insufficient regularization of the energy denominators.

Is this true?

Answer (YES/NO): NO